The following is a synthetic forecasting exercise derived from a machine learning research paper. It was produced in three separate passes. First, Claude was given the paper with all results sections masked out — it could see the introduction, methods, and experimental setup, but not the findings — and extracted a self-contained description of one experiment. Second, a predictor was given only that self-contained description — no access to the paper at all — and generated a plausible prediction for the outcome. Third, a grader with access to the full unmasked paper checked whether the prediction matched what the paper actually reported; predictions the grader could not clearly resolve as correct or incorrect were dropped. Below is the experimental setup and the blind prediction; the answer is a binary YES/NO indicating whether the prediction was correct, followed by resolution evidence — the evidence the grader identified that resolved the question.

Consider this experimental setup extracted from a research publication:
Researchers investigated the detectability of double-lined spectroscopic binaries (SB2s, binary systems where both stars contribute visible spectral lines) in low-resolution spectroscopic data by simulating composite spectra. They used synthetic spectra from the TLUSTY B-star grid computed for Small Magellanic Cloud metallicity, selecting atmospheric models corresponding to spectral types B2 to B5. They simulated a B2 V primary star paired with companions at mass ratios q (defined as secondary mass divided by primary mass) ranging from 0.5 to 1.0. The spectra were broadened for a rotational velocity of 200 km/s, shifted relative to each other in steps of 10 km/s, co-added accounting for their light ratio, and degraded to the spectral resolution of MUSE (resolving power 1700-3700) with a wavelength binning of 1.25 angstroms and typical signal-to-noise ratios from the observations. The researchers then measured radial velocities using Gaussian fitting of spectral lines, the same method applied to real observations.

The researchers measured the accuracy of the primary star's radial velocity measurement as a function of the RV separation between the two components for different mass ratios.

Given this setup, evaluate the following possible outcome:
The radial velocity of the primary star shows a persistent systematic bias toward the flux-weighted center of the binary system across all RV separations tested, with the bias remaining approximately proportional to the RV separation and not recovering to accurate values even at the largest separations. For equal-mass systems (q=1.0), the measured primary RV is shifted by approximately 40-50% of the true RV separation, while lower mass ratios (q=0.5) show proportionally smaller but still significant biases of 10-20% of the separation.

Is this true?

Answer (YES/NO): NO